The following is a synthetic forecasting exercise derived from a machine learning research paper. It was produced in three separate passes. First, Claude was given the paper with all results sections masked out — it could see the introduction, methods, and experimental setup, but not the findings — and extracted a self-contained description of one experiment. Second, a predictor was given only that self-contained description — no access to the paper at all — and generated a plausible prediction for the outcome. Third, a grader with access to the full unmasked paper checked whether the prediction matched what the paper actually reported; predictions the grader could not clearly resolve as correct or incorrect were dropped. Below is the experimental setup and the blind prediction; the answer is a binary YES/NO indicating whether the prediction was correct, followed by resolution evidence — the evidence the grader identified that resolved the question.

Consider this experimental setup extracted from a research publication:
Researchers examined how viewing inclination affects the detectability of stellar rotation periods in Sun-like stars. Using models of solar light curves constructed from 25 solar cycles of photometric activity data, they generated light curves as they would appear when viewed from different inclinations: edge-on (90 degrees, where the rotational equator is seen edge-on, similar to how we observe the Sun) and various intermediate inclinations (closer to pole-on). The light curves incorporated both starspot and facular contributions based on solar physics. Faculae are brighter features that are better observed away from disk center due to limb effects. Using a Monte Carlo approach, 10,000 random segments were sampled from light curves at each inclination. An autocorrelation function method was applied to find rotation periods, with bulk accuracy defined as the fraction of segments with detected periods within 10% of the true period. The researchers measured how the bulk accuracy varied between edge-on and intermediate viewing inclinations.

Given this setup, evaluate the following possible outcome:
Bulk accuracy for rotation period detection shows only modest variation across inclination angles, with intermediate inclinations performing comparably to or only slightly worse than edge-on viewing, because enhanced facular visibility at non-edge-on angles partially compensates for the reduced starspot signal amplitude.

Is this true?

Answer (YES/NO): NO